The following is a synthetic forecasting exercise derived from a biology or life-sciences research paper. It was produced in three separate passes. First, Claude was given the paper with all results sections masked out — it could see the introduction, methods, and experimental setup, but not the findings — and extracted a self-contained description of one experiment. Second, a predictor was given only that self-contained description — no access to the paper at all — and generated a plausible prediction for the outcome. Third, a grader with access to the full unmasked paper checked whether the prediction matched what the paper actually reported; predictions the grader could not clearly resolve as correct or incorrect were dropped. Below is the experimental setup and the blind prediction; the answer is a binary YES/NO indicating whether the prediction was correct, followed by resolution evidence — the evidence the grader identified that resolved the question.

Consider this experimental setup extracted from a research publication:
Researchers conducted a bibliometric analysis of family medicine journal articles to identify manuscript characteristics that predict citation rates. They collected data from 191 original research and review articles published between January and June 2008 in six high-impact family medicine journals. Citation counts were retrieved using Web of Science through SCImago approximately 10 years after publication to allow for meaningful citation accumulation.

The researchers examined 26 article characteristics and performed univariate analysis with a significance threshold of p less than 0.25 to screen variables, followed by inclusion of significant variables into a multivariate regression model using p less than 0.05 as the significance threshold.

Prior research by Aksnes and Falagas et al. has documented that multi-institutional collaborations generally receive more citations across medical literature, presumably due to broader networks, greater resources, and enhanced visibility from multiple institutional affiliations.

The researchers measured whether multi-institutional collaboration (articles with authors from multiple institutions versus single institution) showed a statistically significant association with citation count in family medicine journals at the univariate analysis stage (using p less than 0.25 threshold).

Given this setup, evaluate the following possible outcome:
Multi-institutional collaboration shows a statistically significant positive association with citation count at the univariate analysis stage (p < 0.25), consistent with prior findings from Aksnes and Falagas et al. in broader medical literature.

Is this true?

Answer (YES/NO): NO